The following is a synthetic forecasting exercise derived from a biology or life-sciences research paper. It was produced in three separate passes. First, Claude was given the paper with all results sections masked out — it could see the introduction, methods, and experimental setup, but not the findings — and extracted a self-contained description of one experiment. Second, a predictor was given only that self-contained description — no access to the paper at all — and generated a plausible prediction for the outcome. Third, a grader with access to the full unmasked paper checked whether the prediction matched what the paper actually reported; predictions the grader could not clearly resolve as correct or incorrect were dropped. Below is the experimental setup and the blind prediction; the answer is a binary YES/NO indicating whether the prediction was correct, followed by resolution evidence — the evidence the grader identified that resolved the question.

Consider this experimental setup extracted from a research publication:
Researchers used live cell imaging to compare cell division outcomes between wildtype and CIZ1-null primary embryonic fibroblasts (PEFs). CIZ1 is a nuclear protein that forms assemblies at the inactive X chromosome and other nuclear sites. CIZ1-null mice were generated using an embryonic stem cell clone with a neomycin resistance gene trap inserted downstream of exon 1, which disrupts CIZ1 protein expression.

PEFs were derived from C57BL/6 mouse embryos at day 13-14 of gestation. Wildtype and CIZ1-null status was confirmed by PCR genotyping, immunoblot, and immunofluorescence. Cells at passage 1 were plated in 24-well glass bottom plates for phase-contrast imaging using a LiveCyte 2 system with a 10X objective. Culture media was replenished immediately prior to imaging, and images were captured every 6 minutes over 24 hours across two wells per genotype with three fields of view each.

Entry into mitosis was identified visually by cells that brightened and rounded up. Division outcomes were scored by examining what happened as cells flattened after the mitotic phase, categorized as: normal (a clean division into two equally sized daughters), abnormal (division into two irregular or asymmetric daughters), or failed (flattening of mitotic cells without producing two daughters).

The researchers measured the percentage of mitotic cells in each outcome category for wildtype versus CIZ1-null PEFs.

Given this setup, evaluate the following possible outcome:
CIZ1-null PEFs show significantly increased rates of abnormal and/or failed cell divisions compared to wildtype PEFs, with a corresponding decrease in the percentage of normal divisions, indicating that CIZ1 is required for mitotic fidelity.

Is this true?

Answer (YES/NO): YES